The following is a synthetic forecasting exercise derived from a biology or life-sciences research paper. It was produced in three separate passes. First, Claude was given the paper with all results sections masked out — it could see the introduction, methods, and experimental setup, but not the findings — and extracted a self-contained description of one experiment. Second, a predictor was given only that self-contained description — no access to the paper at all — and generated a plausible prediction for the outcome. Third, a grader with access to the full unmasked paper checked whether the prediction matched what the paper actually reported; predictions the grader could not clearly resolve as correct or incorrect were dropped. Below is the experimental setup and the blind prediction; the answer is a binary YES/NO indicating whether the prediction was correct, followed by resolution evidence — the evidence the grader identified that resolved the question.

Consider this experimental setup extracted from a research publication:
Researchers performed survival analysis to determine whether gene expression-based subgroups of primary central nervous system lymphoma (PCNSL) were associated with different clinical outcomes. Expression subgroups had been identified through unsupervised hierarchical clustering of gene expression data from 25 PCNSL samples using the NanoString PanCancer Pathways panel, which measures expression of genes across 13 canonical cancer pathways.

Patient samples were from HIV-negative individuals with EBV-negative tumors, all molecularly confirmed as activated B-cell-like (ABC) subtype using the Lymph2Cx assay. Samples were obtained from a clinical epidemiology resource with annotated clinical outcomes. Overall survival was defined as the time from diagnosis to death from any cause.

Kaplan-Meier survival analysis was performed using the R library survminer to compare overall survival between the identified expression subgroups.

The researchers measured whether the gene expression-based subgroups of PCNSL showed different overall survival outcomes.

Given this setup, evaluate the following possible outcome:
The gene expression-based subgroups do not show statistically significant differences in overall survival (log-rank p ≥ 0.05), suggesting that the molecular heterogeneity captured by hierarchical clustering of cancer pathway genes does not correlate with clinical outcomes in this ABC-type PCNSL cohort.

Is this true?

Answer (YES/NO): NO